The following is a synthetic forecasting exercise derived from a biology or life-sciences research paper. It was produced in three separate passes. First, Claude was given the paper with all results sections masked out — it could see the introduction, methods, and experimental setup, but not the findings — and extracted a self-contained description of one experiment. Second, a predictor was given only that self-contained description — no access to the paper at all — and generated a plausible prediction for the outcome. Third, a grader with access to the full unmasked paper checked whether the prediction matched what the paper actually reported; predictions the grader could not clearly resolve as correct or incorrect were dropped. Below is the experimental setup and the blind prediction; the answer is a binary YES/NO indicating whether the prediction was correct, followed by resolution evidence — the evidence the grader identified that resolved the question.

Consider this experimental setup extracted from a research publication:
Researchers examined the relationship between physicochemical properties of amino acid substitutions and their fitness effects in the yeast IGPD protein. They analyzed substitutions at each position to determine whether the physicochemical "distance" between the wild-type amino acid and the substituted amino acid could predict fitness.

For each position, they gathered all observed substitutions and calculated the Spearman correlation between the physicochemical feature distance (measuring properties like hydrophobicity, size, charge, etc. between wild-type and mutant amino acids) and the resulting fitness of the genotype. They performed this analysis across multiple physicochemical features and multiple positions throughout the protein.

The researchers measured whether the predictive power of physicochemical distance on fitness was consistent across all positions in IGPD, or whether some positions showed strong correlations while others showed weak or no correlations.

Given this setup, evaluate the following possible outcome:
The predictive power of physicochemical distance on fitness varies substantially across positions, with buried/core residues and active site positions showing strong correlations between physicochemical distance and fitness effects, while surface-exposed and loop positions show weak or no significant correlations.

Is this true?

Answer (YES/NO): NO